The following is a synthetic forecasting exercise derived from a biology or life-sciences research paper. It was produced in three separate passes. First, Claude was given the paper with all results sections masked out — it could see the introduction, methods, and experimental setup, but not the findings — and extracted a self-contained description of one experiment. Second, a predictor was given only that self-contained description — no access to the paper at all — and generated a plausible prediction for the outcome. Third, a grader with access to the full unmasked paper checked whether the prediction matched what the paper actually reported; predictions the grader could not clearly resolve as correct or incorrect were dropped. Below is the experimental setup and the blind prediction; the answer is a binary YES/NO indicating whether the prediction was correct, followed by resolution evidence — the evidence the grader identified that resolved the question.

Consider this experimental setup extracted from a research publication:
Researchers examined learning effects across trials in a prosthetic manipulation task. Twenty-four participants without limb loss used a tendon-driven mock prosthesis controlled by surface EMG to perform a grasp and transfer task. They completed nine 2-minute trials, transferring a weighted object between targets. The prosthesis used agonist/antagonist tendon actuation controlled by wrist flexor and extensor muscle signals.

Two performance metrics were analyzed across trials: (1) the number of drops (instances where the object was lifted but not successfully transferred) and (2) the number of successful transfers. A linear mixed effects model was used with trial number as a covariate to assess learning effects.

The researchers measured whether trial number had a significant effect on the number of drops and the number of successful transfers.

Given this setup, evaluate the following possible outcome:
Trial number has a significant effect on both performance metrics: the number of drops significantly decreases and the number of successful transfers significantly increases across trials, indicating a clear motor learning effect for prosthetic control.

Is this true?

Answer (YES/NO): NO